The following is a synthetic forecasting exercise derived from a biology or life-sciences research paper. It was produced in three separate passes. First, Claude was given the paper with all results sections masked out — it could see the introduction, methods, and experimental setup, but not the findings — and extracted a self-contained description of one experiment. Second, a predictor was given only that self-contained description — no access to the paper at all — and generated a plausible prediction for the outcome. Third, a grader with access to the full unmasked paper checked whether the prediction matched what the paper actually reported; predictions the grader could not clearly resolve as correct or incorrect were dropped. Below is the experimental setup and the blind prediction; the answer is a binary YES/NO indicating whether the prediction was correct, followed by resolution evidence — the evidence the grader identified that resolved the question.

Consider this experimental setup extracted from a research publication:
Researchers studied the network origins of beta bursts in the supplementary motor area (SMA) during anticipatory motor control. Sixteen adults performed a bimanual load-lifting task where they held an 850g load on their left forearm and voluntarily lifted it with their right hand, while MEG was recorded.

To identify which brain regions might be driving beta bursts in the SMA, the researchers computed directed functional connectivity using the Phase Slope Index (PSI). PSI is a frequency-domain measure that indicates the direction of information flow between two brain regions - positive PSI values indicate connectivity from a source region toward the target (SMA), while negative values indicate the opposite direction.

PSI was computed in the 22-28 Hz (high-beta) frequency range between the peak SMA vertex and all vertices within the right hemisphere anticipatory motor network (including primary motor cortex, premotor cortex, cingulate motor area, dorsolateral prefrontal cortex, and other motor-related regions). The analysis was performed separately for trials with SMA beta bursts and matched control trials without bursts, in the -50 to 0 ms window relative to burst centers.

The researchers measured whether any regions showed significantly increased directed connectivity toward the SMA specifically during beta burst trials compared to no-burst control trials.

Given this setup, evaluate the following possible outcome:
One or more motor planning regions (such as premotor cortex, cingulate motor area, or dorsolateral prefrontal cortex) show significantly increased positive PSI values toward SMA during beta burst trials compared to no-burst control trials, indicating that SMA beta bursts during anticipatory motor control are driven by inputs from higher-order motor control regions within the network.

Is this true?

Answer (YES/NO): YES